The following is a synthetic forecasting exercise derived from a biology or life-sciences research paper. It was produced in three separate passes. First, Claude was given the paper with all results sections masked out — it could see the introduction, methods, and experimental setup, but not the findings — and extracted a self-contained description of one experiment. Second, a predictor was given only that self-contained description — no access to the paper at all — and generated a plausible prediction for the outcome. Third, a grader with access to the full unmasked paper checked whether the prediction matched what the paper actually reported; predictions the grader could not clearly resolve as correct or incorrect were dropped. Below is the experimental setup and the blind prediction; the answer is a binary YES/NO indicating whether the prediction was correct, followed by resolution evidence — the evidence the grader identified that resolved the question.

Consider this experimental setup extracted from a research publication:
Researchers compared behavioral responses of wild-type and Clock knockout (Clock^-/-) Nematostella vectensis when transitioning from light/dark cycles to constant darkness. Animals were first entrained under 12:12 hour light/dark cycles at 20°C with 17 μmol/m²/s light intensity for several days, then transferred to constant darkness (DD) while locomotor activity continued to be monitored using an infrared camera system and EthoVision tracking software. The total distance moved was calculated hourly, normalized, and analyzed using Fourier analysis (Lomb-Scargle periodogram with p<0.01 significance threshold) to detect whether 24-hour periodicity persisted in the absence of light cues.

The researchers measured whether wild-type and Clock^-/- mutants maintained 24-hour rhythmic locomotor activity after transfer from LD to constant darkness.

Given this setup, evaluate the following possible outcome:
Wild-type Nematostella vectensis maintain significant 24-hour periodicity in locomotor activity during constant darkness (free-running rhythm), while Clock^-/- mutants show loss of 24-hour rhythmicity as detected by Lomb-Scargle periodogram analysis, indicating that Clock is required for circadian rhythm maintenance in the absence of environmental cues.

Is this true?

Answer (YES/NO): YES